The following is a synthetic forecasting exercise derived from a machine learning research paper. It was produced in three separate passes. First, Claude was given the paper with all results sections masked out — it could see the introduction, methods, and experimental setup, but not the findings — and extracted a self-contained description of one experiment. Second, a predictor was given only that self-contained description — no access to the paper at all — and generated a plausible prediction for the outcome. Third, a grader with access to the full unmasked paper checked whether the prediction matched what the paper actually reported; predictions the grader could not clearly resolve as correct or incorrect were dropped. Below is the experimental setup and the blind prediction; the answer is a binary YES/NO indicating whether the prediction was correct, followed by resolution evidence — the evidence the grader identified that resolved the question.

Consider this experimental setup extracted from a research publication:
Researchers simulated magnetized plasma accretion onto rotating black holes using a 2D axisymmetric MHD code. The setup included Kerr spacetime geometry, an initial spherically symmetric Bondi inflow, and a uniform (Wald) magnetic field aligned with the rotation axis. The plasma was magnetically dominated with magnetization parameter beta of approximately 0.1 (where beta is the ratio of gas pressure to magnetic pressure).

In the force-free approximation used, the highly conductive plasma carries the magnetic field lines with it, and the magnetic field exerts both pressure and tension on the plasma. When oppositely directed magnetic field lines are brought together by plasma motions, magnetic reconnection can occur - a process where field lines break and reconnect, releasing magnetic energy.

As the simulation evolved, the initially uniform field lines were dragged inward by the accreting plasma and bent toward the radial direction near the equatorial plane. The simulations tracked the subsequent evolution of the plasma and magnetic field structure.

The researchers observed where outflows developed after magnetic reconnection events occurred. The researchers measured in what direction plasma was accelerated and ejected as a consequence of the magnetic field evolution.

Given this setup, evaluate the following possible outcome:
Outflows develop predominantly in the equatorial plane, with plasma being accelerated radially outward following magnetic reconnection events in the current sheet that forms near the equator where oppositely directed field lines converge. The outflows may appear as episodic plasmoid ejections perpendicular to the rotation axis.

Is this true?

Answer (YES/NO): YES